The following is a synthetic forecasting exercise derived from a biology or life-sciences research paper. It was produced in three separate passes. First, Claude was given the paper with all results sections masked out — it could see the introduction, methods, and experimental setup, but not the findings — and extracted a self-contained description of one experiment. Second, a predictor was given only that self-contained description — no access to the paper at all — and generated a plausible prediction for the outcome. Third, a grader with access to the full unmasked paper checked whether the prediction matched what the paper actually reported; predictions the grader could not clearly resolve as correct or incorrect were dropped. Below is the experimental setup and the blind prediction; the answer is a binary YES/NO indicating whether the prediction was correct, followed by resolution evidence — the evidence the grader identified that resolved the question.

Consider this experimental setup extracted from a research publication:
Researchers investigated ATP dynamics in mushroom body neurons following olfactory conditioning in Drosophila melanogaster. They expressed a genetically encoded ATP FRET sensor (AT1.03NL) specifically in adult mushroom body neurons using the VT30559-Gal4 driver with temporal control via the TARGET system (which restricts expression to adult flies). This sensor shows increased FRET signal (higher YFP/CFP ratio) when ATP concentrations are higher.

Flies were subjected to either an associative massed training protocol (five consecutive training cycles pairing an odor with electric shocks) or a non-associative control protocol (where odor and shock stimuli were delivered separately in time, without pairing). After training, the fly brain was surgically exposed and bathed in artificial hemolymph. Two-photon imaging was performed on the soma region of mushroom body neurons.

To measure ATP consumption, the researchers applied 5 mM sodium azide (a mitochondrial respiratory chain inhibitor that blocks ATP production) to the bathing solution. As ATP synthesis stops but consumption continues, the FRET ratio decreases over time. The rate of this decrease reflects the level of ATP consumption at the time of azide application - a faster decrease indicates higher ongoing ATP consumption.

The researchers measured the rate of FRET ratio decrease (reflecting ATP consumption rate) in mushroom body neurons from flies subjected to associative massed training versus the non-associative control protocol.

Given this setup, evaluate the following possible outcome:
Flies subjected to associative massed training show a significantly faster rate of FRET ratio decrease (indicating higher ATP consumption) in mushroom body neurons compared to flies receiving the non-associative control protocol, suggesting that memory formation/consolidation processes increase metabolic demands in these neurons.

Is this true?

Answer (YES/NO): YES